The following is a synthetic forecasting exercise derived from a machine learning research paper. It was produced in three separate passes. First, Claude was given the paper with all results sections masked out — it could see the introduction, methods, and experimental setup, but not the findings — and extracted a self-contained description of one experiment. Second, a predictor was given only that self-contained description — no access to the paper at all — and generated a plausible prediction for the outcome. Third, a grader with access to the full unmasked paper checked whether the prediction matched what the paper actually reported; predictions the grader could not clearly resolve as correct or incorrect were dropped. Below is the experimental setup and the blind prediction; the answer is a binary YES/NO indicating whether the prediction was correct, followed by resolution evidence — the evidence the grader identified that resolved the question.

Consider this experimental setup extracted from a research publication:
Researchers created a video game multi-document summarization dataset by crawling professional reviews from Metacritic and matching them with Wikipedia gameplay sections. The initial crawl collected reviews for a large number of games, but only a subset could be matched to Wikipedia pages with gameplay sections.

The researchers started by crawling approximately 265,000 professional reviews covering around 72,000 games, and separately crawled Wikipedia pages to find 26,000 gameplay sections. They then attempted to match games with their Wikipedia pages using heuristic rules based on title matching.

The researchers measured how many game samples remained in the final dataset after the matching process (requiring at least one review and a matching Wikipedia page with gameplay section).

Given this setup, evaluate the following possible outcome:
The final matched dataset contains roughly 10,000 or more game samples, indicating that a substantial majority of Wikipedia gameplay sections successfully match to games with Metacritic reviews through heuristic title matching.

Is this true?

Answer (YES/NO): YES